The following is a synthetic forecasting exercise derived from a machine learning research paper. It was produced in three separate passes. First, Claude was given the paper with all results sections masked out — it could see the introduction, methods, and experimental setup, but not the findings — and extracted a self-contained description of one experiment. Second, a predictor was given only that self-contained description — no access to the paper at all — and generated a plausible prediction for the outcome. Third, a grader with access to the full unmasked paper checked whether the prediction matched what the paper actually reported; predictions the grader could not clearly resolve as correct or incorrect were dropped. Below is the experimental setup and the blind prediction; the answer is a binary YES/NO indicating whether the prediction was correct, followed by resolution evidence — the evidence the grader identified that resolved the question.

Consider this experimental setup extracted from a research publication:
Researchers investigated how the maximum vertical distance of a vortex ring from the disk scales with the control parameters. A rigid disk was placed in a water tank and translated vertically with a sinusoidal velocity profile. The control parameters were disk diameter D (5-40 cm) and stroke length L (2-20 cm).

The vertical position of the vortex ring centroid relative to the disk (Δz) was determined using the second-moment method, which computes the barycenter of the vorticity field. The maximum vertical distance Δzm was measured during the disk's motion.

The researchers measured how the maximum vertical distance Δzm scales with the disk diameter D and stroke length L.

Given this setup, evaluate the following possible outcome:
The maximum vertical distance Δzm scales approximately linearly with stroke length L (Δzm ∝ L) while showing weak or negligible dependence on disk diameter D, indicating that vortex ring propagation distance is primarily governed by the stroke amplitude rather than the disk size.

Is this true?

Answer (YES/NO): NO